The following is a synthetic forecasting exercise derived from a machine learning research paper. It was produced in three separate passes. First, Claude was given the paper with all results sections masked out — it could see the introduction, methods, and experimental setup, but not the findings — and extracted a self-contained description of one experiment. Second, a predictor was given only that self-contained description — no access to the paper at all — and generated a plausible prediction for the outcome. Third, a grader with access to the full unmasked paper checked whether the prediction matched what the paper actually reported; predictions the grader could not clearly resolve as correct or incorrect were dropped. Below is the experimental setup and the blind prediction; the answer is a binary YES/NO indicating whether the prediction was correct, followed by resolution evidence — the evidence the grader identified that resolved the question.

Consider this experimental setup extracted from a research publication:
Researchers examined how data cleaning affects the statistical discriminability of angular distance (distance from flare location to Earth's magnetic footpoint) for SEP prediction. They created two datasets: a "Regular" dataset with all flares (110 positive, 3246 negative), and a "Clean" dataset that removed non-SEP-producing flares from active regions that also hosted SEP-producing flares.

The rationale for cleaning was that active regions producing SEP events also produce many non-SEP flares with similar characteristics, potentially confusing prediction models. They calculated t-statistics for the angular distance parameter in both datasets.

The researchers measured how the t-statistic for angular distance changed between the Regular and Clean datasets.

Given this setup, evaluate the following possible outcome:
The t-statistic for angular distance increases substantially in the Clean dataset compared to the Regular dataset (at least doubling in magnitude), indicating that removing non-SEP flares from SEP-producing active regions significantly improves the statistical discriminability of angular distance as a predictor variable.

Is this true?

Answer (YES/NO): NO